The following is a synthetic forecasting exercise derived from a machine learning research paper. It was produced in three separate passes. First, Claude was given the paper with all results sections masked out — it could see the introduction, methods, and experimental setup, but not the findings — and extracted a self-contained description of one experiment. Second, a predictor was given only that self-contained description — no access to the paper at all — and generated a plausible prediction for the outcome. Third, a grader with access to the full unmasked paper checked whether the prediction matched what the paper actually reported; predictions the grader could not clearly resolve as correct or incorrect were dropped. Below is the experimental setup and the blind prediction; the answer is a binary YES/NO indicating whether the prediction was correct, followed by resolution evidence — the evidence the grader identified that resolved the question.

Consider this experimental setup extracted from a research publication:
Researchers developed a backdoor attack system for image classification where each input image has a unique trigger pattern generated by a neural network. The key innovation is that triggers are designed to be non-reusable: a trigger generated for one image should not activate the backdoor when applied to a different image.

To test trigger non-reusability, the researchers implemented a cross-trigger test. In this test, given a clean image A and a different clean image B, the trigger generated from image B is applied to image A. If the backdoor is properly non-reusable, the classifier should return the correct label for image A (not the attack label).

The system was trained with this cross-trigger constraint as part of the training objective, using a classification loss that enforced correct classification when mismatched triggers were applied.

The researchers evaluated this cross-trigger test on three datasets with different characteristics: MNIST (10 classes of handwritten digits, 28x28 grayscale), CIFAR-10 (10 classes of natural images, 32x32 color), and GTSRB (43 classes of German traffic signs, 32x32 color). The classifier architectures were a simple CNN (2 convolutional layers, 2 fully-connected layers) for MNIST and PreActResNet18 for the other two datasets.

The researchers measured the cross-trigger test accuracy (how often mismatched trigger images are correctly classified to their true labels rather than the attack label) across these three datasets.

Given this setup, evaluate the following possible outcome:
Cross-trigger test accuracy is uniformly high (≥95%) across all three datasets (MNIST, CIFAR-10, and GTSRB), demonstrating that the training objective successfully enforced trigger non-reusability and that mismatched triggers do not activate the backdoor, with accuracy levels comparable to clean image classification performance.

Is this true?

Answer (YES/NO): NO